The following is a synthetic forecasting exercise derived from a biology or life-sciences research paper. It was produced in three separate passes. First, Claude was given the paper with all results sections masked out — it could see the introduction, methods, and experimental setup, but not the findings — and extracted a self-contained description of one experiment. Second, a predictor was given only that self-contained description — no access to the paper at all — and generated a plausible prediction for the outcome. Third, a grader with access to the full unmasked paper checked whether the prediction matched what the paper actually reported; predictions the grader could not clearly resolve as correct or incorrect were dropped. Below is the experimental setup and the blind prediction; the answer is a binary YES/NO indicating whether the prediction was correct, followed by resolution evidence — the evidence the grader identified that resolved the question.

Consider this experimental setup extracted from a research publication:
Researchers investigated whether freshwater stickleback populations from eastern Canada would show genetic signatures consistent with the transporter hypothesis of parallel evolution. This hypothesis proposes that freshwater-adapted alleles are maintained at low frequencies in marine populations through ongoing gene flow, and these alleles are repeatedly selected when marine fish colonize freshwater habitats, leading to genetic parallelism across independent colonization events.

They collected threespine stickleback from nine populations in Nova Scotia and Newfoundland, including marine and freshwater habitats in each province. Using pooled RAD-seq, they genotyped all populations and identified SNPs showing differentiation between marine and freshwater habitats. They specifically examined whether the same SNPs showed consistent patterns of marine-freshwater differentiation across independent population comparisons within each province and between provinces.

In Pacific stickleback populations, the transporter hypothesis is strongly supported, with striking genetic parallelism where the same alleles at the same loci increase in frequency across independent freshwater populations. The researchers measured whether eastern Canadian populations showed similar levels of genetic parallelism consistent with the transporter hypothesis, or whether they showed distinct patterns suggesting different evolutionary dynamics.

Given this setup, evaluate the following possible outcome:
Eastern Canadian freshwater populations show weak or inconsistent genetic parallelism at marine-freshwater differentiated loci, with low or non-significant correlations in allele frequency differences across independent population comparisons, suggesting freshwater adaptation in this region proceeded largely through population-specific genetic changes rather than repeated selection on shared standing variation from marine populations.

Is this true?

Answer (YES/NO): NO